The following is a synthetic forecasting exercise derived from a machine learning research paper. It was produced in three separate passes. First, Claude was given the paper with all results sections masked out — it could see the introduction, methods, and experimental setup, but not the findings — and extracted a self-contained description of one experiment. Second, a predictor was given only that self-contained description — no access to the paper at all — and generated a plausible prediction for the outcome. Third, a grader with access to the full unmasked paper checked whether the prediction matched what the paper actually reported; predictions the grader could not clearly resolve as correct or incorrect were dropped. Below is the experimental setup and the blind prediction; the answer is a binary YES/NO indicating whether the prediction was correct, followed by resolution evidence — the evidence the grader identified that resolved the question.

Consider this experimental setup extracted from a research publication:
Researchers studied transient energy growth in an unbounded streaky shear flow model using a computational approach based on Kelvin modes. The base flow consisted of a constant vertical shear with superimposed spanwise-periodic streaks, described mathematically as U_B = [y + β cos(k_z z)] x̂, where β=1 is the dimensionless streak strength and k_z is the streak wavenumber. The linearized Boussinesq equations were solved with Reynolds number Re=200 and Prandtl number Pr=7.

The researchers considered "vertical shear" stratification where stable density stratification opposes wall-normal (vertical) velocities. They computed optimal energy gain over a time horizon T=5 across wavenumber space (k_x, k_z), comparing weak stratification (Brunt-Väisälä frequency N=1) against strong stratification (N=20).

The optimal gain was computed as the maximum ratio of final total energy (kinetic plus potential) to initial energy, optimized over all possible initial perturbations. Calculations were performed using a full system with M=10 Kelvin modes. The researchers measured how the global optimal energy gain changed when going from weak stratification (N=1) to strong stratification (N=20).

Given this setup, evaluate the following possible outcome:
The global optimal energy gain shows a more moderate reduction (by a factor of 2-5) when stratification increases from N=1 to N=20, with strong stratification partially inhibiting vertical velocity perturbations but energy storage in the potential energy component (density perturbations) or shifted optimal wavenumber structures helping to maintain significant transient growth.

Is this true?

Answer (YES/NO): NO